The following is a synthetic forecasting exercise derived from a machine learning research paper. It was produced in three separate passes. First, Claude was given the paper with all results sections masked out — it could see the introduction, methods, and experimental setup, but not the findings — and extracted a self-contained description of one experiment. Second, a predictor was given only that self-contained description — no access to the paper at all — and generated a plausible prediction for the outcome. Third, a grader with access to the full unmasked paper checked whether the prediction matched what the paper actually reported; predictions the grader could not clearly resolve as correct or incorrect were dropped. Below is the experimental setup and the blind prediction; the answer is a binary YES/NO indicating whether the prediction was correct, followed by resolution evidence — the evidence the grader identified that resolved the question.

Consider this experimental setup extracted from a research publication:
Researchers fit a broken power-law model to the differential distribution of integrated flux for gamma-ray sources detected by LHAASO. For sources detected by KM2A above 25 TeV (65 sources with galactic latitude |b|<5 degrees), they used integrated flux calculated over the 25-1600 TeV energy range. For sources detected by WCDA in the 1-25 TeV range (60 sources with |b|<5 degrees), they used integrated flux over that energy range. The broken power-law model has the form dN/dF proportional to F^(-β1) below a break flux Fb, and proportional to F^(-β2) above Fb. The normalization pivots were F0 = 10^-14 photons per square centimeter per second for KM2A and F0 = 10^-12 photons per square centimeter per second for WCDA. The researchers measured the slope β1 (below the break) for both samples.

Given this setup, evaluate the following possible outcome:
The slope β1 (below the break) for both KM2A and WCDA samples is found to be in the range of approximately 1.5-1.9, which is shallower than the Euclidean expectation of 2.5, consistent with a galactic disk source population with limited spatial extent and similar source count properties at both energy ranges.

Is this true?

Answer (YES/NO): NO